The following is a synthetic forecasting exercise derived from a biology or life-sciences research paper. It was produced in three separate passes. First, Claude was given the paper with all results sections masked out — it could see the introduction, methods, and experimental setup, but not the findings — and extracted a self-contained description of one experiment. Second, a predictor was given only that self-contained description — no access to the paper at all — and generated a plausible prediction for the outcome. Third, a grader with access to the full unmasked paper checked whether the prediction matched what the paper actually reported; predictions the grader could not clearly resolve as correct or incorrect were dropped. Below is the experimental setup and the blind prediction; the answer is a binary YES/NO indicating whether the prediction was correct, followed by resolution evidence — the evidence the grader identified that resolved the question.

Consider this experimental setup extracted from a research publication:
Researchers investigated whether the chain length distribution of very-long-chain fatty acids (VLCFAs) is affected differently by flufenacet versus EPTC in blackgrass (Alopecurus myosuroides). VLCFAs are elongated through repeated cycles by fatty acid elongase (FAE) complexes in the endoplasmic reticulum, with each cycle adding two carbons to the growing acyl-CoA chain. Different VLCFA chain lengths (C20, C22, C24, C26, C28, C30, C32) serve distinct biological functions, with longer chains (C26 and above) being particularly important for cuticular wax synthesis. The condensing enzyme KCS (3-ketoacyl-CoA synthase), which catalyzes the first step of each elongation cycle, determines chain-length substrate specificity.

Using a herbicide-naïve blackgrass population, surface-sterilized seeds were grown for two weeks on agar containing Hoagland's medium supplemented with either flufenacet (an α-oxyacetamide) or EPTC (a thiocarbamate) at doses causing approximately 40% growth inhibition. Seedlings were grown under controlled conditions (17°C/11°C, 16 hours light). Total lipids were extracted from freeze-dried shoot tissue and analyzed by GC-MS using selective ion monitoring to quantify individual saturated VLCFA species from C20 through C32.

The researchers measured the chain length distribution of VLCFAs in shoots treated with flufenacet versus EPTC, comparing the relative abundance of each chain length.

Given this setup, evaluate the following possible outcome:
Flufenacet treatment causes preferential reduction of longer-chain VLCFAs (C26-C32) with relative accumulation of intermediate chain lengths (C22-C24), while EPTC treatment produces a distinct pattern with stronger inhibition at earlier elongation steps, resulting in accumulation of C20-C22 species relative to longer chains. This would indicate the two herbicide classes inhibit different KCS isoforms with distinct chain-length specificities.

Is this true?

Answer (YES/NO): NO